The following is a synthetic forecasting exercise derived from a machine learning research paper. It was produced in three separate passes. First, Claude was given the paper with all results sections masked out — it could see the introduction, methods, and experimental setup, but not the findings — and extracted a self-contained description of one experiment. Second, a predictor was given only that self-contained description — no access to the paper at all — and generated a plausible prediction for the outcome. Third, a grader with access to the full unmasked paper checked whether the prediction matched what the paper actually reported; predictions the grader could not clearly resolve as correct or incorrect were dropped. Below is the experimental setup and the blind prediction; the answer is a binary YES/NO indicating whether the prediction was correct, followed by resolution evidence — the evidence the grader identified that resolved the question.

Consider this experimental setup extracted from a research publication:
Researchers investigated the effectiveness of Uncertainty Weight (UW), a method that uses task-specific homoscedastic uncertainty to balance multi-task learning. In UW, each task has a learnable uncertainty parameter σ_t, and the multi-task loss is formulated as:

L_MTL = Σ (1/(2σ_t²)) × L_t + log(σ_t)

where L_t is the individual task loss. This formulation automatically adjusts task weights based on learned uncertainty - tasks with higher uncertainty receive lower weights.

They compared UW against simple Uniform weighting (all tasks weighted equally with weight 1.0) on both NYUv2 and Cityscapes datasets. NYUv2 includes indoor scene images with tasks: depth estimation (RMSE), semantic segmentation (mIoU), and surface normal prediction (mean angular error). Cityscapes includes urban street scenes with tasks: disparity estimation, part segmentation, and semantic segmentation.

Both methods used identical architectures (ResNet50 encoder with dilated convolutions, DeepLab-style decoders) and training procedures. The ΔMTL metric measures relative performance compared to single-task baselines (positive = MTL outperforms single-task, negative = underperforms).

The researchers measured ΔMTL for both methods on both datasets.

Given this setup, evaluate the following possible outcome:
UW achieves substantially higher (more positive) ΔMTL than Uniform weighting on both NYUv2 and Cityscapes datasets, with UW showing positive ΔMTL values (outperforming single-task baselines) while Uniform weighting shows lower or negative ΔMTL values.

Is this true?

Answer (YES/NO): NO